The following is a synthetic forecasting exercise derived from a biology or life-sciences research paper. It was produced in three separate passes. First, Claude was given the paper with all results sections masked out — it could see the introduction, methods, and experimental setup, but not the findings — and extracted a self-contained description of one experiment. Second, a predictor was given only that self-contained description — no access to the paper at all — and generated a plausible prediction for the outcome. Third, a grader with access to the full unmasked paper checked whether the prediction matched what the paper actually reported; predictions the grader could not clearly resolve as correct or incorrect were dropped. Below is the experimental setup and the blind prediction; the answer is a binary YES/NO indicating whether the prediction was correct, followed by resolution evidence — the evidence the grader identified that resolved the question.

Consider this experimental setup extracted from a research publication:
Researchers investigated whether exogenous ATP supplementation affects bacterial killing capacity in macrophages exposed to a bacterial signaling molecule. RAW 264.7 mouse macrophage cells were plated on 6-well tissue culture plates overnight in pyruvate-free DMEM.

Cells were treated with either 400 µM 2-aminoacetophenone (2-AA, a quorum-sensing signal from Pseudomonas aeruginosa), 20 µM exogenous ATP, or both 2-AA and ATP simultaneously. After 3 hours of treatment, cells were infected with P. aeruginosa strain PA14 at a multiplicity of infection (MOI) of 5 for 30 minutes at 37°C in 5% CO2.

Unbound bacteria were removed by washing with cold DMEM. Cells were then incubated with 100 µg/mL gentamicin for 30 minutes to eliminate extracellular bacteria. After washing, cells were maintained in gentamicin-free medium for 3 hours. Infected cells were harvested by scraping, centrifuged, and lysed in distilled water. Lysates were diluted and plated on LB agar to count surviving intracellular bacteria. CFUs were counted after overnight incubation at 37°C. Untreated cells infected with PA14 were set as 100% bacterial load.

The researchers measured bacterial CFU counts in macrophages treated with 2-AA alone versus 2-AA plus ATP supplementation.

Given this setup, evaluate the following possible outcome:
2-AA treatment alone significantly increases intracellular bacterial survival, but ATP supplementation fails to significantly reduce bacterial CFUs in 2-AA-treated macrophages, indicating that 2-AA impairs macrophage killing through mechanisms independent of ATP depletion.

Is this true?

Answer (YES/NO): NO